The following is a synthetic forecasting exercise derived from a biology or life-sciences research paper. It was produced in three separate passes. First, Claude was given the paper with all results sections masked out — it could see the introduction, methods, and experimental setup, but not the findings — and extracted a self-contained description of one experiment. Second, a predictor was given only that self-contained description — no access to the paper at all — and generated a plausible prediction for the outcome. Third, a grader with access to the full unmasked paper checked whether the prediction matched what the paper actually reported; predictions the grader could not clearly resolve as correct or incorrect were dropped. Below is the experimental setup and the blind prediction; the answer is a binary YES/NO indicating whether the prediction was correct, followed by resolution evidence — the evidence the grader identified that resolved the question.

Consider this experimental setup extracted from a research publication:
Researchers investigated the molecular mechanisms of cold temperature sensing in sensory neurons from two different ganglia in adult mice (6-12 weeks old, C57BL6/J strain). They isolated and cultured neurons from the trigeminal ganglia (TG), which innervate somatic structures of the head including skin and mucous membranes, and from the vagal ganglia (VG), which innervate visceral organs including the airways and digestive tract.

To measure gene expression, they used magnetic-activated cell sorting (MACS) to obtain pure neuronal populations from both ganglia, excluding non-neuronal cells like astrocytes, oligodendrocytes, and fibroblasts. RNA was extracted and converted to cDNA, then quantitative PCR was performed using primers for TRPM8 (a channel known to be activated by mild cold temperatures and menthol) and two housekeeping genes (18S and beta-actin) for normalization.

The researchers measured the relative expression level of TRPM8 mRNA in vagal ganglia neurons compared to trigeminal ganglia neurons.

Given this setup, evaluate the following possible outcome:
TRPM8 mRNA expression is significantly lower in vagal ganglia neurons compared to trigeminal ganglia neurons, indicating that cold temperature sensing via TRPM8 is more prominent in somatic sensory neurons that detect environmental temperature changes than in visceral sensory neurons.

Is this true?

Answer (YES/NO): YES